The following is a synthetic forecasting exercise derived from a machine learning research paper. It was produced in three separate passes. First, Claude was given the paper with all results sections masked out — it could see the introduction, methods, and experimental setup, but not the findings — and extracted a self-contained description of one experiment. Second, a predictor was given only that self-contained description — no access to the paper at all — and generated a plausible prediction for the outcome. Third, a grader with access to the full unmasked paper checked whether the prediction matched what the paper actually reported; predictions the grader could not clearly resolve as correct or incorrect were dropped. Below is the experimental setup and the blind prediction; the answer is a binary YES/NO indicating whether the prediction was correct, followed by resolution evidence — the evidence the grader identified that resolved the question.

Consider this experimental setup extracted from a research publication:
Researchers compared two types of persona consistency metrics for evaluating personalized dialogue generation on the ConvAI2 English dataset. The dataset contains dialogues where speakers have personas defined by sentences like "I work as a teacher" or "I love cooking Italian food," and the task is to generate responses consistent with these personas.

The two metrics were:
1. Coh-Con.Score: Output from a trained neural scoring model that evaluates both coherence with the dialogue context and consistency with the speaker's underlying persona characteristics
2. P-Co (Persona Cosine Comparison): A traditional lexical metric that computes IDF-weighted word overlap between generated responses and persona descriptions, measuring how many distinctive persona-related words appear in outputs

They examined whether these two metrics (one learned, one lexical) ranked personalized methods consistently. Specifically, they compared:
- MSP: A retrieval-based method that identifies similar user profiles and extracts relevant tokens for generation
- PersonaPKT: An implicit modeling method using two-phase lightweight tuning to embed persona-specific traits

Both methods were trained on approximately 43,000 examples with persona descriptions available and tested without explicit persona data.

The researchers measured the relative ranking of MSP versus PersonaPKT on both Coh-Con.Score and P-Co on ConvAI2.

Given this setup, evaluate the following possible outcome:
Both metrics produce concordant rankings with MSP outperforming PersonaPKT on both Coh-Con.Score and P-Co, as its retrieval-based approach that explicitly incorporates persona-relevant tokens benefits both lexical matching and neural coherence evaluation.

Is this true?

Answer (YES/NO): NO